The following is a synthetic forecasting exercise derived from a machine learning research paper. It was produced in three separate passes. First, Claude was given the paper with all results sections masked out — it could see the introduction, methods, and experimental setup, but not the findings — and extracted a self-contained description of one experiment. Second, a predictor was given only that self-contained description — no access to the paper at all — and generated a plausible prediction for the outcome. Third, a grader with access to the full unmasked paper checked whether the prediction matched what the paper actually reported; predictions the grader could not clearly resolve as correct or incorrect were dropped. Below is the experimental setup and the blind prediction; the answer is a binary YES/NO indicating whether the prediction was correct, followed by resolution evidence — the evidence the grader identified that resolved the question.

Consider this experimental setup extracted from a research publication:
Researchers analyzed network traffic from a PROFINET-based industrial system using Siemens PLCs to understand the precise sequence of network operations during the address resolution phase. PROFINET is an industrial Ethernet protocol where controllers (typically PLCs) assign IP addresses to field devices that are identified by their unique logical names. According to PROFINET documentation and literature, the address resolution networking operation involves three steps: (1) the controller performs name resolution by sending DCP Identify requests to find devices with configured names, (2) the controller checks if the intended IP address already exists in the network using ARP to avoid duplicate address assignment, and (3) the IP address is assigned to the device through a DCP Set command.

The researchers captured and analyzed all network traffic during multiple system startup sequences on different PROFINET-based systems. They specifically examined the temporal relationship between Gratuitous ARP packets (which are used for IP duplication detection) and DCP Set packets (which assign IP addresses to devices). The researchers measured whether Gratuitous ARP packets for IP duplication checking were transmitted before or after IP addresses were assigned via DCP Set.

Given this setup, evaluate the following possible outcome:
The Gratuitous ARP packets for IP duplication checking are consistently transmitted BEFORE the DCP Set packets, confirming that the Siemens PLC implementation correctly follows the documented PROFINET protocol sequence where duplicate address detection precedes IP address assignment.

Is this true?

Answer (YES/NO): NO